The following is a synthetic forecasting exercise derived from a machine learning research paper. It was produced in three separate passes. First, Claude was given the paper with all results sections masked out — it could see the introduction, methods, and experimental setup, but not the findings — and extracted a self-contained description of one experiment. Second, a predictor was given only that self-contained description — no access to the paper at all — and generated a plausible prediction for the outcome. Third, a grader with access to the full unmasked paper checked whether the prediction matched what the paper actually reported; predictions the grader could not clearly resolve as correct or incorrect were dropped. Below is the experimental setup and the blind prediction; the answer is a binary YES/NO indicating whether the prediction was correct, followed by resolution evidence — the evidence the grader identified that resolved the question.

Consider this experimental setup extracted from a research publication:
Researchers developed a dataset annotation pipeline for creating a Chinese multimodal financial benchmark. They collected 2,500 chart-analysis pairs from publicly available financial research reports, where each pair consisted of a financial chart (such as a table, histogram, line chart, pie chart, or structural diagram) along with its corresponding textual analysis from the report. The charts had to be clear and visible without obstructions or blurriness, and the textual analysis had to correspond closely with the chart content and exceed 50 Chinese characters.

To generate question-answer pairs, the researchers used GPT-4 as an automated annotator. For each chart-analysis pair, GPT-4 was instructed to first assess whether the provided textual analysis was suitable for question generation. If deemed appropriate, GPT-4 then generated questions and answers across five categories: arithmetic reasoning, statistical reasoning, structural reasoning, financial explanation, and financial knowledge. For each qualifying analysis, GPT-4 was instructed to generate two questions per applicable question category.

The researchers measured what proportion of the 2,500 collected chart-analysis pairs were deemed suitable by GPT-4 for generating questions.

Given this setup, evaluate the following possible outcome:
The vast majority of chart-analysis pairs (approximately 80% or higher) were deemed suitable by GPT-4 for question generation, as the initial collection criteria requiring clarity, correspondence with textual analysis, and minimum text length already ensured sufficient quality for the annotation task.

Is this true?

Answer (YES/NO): YES